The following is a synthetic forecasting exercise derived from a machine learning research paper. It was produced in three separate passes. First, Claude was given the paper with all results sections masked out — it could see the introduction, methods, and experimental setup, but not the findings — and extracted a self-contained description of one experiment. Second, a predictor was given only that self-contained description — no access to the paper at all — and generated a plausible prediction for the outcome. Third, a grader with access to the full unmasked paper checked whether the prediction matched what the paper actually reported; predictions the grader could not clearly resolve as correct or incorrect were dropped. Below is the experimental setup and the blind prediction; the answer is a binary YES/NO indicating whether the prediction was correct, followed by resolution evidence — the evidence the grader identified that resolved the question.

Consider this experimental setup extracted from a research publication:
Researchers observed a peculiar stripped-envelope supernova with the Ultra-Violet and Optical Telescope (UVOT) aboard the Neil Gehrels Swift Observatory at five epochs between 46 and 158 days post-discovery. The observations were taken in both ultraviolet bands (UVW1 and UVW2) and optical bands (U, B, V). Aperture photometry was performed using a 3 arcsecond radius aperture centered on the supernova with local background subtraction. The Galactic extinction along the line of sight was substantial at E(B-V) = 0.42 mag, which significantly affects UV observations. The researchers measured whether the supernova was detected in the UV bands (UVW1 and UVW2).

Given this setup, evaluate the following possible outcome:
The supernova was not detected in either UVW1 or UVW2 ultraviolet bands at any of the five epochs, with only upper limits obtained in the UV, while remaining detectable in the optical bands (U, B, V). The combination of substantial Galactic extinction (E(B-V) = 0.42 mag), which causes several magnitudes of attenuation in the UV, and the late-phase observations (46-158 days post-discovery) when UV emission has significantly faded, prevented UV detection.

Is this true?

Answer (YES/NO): YES